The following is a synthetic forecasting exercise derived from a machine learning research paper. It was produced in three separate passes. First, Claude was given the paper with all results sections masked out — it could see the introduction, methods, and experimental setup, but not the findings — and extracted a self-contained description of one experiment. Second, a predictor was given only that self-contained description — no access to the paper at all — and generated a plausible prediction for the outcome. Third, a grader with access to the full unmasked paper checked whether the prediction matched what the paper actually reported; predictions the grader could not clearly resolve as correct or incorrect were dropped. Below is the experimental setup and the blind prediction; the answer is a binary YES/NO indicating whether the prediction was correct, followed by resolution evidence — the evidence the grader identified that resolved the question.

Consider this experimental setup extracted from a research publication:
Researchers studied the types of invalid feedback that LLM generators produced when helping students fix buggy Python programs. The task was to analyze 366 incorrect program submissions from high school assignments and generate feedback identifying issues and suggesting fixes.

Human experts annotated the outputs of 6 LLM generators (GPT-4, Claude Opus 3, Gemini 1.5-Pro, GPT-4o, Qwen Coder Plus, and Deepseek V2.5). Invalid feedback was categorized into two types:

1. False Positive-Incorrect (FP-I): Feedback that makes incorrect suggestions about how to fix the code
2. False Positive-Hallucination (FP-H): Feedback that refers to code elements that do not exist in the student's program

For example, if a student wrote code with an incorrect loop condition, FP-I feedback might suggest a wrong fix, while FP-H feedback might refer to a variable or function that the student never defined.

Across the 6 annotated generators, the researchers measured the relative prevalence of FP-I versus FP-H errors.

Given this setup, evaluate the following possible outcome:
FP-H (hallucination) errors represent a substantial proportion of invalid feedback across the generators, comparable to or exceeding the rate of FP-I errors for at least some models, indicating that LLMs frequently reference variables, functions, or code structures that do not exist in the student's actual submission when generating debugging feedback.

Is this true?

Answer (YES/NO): NO